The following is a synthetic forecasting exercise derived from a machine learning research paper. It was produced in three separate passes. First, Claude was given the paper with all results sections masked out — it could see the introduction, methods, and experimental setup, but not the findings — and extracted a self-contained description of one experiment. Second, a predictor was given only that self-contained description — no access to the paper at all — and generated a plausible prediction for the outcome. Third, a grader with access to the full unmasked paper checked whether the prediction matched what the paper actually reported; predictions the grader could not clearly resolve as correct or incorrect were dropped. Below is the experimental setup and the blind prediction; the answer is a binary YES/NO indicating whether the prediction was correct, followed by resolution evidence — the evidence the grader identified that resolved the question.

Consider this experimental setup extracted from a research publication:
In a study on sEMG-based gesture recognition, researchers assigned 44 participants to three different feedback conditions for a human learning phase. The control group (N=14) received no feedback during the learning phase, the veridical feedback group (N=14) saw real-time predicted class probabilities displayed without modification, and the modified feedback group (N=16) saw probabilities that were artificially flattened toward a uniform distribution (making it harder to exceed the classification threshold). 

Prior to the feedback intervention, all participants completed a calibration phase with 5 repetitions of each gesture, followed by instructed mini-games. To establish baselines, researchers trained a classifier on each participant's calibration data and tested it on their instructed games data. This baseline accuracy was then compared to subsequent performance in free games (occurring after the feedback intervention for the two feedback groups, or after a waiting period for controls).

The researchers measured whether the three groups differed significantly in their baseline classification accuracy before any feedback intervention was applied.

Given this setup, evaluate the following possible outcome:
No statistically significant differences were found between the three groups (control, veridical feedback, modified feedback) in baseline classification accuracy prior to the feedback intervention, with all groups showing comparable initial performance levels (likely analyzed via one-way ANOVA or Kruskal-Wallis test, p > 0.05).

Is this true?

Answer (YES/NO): YES